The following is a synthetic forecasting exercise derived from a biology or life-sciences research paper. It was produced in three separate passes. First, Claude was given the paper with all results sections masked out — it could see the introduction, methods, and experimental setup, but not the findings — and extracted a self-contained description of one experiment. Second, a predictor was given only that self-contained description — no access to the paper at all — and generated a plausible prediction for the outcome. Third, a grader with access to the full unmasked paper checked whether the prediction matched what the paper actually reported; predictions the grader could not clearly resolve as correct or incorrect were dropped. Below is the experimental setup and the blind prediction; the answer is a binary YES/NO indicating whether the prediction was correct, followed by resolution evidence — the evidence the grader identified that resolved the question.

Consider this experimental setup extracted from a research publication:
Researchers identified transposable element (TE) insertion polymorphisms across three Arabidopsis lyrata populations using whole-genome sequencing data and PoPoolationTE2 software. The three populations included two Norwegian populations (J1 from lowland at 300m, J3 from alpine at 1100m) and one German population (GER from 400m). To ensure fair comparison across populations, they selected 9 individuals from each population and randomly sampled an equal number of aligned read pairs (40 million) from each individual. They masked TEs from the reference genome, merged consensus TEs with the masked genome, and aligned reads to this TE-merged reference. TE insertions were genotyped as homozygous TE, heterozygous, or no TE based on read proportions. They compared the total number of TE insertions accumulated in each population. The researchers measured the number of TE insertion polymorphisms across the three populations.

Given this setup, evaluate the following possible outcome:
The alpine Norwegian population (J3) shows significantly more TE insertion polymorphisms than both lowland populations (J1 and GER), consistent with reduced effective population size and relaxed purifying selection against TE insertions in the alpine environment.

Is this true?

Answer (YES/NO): NO